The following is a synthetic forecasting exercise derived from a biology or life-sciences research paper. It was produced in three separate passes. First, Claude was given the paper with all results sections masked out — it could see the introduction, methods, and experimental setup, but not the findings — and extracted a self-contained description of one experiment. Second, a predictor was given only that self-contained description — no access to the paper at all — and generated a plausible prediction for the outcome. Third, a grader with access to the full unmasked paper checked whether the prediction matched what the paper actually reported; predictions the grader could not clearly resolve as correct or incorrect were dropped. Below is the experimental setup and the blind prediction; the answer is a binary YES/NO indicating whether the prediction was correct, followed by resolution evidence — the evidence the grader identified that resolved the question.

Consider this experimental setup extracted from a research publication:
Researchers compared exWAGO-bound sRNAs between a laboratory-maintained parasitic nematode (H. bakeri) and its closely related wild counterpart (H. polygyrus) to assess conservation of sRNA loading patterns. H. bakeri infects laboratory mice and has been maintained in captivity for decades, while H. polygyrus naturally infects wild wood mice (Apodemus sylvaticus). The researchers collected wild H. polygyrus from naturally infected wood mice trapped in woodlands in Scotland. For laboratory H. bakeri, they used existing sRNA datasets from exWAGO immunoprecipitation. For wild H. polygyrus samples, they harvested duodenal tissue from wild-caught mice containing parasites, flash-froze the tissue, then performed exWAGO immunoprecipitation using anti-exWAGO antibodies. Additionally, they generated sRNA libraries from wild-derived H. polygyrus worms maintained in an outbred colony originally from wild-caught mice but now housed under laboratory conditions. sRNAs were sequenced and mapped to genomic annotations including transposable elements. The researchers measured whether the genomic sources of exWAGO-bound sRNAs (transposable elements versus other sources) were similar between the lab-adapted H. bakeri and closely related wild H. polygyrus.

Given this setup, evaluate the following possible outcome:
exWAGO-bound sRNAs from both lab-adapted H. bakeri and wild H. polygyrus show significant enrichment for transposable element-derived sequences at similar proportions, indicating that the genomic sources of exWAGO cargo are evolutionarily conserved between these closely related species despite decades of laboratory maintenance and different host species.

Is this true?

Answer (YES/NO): YES